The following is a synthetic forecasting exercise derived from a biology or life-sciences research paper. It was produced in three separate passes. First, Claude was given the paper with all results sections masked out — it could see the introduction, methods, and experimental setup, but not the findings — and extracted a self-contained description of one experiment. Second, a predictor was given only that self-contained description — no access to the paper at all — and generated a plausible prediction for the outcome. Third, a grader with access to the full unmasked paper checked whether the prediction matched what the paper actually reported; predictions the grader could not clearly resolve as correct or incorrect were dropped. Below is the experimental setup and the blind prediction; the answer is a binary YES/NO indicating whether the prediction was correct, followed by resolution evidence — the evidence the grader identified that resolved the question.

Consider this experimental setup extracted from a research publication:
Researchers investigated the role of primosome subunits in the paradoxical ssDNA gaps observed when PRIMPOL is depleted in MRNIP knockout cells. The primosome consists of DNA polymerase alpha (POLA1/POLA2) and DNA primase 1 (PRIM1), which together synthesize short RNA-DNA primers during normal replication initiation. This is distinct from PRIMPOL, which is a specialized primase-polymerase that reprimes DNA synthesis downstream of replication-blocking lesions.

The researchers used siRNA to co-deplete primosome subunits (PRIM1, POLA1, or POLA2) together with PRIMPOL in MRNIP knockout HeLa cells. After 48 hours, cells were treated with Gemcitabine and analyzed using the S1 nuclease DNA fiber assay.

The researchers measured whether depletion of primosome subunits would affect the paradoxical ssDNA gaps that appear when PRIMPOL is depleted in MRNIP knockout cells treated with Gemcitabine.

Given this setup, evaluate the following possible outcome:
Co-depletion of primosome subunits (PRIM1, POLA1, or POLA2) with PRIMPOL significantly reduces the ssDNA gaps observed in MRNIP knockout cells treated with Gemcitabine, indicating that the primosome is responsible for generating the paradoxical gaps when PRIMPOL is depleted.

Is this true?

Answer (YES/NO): YES